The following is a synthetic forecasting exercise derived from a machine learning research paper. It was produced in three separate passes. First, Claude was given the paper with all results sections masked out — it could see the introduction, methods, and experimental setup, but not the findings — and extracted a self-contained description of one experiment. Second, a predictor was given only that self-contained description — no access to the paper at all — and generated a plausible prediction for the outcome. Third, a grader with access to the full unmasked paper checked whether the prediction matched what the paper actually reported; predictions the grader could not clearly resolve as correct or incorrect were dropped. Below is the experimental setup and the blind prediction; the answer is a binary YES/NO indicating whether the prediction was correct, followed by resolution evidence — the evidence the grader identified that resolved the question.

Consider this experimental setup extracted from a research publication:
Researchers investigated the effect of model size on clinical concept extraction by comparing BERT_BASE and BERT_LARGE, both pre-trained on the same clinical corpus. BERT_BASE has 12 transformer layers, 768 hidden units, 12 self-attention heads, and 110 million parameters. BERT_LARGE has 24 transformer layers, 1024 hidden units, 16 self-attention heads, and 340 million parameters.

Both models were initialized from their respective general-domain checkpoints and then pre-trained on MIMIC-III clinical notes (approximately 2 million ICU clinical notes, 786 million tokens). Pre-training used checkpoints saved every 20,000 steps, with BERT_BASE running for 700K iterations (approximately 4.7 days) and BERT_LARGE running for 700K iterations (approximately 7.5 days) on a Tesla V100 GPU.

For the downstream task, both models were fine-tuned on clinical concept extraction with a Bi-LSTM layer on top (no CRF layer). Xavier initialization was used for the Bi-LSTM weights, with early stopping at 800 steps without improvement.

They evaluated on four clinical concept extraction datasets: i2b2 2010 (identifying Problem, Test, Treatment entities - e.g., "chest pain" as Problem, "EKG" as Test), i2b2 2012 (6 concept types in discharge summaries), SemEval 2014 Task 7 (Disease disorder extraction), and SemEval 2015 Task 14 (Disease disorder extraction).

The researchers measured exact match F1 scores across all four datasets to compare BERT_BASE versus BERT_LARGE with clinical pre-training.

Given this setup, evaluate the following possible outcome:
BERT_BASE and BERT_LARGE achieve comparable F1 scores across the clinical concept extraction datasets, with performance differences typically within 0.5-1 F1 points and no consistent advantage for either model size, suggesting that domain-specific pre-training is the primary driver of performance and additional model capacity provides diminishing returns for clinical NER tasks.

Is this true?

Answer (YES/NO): NO